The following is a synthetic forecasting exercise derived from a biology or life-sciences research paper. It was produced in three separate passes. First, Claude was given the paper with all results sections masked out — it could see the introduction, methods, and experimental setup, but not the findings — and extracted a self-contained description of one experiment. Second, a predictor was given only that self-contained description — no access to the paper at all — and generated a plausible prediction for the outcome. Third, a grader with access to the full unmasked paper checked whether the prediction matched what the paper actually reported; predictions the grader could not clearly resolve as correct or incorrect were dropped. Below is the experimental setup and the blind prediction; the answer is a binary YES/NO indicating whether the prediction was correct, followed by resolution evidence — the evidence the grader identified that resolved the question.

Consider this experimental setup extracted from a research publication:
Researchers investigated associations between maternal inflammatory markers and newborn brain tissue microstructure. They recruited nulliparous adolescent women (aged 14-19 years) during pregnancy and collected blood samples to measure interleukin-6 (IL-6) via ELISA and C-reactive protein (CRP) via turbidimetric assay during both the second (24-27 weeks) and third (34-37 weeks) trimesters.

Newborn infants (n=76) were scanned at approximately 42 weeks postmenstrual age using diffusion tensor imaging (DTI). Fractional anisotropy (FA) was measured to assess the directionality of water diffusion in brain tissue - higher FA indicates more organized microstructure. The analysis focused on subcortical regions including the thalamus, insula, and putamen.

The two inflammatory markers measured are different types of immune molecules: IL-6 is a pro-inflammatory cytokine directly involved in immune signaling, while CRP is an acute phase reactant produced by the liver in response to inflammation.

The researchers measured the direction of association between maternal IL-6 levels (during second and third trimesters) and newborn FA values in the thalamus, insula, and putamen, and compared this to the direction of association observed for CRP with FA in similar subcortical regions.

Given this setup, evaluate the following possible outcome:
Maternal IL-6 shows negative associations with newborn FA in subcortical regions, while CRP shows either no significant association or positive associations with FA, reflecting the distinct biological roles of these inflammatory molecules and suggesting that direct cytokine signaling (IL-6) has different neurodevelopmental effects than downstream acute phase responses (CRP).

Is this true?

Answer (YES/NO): NO